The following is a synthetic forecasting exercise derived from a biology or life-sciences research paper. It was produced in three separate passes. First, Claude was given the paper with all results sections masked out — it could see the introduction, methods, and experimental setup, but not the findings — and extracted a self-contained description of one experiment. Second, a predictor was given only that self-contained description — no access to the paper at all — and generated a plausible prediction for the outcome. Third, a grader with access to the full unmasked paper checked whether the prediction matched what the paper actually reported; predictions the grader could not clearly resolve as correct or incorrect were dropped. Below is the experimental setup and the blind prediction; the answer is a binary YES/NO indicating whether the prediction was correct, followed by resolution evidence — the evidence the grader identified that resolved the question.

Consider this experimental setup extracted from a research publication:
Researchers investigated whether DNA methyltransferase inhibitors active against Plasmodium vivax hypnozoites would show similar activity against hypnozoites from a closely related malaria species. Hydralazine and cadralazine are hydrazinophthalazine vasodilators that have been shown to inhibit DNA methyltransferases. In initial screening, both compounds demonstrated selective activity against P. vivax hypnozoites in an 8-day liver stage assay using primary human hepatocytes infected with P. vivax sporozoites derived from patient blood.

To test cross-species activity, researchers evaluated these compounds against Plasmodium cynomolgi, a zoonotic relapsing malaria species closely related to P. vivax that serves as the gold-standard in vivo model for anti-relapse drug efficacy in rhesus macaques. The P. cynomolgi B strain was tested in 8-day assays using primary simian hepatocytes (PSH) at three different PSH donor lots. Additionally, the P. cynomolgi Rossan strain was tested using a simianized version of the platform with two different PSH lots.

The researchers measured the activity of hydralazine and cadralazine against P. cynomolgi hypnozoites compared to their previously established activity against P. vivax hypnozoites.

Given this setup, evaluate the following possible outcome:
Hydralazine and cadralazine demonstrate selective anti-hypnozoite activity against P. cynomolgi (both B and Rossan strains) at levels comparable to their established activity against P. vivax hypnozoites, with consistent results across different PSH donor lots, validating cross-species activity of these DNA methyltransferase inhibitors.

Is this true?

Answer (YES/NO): NO